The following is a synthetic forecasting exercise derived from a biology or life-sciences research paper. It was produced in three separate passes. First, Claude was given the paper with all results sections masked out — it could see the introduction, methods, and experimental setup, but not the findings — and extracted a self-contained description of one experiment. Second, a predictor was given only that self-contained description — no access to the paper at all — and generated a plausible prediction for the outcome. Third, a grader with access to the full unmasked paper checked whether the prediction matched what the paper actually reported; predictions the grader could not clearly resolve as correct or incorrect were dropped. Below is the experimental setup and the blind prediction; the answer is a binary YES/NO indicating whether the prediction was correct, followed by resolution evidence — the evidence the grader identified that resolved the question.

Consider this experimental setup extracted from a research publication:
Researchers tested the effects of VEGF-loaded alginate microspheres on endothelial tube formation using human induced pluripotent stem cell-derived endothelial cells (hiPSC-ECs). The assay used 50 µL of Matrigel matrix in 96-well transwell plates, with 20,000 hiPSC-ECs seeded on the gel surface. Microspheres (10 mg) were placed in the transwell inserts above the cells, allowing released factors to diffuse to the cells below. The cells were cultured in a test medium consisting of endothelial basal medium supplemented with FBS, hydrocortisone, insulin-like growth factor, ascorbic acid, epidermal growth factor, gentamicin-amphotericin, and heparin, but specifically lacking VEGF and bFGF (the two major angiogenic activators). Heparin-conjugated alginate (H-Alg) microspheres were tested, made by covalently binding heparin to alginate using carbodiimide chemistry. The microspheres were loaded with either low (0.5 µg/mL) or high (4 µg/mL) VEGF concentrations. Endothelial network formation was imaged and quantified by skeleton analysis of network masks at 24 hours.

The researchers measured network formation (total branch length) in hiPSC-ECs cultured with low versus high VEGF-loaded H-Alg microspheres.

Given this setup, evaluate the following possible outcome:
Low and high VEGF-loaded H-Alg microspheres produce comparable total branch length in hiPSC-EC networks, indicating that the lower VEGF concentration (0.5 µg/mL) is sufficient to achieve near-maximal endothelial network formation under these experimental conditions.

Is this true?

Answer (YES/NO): NO